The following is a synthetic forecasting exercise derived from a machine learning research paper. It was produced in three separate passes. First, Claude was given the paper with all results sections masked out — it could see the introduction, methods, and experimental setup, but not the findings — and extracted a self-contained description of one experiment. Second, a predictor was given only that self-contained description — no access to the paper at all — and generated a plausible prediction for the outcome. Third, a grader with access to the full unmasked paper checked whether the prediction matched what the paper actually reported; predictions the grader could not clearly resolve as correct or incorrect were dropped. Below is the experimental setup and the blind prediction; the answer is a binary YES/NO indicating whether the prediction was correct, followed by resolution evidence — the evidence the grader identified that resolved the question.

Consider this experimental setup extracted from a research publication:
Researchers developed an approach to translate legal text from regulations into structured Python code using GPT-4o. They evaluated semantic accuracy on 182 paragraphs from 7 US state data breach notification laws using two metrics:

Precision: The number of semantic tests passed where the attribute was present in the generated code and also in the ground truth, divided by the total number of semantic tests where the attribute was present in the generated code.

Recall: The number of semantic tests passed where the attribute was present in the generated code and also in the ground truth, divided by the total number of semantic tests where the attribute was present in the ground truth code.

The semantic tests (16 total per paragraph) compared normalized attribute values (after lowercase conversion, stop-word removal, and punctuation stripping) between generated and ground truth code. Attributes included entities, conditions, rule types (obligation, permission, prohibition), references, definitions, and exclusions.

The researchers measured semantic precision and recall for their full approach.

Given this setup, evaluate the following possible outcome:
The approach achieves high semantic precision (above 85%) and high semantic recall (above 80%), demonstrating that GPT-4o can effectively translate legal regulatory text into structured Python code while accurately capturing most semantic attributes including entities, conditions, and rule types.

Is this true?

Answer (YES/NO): NO